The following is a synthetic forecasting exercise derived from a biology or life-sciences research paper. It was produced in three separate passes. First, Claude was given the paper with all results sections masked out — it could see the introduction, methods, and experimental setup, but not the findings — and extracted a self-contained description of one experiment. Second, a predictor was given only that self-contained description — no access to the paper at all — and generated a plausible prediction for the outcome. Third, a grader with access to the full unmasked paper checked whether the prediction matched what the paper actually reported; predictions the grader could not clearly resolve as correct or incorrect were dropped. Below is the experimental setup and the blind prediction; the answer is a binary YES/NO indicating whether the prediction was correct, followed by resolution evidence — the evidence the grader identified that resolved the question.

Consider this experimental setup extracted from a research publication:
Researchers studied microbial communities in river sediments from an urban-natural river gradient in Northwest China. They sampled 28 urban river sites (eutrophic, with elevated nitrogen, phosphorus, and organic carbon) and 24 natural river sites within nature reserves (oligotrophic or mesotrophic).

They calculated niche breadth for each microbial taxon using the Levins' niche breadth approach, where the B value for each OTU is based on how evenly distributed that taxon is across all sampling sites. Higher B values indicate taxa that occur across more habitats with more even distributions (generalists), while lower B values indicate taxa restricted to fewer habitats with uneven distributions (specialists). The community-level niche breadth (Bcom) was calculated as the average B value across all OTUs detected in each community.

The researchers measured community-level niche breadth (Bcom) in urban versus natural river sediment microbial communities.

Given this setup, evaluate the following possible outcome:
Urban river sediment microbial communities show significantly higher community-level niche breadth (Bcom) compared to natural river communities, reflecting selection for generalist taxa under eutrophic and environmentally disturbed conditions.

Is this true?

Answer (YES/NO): NO